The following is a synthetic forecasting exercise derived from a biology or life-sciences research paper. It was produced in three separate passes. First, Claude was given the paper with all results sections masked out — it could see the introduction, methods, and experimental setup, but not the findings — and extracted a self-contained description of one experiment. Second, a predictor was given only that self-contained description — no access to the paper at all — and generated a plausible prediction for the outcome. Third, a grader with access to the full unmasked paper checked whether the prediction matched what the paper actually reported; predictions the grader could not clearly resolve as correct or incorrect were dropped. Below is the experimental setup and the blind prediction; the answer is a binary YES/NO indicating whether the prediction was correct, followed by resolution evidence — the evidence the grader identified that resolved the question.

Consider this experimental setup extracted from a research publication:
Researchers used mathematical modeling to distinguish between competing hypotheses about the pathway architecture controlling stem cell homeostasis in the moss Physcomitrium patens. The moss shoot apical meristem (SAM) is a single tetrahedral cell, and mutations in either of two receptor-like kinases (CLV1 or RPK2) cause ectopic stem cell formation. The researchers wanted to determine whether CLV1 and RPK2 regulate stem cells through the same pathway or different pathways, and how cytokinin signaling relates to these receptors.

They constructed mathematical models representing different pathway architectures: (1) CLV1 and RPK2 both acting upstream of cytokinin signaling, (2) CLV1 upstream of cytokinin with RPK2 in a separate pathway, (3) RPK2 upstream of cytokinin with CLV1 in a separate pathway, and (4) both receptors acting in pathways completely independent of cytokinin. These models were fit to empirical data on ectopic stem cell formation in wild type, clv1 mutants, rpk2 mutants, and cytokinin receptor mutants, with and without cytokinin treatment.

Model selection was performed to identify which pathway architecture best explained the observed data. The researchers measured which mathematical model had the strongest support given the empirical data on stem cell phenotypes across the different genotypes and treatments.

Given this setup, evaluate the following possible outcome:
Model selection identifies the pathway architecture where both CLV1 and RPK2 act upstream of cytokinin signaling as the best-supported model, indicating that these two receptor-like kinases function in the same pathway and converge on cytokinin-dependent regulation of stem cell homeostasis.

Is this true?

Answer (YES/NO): NO